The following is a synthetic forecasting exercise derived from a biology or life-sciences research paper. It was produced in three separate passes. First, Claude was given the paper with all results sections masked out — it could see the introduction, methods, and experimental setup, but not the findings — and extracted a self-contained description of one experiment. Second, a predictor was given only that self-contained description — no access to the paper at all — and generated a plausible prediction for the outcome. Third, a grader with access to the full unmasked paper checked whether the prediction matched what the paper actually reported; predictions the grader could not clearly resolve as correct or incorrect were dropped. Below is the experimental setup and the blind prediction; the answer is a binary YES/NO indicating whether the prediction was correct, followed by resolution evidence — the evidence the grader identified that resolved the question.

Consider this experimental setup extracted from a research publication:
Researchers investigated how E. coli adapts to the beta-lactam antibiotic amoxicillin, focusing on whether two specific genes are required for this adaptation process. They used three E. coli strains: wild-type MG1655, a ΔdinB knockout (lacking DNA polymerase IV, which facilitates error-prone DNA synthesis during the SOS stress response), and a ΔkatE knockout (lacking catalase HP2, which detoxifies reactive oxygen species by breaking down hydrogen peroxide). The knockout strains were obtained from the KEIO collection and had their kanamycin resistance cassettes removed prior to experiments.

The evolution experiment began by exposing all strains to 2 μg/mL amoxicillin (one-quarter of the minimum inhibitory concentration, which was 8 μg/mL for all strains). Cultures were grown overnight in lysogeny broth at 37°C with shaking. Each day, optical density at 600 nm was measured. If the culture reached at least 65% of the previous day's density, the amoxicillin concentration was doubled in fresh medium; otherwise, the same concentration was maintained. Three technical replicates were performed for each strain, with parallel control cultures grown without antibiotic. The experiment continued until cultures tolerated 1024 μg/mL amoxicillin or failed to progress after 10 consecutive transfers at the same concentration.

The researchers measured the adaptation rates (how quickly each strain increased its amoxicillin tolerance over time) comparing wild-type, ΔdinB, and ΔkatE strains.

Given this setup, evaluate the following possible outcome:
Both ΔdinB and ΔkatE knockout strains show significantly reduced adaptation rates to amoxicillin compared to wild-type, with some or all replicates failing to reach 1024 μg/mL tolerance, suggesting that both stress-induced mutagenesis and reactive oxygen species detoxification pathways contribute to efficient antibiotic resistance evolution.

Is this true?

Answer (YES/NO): NO